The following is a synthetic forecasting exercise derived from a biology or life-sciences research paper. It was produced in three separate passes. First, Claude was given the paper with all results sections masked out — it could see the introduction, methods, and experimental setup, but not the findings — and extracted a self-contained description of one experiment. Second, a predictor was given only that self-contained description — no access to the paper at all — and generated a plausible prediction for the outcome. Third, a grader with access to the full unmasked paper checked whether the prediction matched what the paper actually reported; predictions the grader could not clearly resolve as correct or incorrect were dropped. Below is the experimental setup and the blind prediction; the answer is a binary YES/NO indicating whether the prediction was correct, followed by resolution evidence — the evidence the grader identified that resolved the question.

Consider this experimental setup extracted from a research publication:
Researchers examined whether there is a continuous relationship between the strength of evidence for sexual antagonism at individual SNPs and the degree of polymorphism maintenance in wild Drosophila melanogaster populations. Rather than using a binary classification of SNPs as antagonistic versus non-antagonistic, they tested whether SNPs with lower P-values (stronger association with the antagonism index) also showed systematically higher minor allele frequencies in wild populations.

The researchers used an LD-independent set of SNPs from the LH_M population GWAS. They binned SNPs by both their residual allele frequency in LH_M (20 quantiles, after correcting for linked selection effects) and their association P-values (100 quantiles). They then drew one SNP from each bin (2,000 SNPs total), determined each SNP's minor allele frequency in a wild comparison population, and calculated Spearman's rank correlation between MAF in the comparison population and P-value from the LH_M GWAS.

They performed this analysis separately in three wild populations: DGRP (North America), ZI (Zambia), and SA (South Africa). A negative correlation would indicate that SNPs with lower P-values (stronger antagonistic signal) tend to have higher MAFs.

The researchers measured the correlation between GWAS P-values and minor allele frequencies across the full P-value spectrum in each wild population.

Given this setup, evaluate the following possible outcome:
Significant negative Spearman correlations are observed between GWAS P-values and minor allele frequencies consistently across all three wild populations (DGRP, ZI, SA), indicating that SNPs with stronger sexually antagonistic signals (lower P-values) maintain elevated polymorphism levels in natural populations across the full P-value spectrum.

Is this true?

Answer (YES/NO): YES